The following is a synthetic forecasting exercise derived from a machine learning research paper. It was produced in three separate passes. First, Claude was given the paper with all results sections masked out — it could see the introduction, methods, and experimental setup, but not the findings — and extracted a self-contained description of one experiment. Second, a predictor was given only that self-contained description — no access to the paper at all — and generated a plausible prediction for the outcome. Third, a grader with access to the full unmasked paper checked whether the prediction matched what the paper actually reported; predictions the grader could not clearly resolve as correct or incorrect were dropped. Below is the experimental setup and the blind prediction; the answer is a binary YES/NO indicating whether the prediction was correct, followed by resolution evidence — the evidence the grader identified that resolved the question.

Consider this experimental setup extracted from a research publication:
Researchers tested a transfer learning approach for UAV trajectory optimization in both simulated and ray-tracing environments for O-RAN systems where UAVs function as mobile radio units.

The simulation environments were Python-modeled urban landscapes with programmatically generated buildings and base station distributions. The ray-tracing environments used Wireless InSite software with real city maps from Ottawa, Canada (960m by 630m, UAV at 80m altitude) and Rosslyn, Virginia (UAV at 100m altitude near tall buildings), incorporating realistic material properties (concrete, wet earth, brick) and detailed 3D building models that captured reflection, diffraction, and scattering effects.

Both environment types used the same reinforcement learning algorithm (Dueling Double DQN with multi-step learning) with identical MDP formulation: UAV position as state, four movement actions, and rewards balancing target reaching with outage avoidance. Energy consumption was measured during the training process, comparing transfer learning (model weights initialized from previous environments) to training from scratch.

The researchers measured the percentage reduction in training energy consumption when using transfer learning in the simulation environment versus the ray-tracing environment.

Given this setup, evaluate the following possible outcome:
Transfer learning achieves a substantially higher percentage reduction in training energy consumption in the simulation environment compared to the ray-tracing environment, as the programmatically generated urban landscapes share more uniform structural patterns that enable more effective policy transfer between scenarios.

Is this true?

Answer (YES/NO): NO